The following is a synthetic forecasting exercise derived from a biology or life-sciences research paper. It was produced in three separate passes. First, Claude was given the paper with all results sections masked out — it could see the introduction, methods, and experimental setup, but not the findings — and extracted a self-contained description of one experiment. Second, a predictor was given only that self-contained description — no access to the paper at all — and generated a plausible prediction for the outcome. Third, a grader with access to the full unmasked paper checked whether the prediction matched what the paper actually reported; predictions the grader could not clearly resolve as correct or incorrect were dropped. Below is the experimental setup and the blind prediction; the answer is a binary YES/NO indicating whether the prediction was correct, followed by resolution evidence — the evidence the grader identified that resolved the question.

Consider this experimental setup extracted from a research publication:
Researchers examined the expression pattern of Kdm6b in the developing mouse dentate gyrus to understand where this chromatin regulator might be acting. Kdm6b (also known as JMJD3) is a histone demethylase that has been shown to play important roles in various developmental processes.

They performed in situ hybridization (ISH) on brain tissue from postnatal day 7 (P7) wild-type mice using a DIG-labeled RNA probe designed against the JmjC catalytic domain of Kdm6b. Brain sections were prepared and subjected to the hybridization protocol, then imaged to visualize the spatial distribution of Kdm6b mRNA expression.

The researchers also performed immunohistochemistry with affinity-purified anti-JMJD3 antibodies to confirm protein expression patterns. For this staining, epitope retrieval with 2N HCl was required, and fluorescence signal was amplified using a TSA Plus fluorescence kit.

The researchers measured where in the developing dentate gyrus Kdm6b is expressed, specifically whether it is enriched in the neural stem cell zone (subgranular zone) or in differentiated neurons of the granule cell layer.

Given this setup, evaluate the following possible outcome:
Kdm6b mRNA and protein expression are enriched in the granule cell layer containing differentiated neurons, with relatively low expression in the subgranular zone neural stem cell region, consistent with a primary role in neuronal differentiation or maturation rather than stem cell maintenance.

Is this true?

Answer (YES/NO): NO